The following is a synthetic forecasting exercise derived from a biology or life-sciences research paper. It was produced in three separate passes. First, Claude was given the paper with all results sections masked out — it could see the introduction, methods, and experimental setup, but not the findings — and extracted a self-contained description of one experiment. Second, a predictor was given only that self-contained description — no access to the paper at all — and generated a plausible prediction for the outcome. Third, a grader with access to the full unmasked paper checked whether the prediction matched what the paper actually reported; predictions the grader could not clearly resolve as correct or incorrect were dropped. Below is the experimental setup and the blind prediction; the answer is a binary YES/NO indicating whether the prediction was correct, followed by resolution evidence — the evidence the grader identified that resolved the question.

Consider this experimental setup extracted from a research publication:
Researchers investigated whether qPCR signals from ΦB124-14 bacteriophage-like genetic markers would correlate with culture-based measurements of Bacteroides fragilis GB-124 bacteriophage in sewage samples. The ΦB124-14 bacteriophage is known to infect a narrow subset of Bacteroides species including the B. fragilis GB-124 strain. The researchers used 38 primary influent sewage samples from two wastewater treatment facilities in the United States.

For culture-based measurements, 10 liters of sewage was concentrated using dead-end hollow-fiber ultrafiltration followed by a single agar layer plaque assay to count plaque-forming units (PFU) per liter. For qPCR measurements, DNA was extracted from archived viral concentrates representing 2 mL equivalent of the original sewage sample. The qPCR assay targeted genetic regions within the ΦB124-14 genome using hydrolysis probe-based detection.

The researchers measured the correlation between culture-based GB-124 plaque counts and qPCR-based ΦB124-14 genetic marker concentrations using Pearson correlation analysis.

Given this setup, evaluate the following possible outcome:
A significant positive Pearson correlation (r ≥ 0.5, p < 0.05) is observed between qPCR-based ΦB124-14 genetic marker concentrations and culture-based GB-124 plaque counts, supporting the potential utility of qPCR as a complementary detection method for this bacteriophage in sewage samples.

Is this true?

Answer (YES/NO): NO